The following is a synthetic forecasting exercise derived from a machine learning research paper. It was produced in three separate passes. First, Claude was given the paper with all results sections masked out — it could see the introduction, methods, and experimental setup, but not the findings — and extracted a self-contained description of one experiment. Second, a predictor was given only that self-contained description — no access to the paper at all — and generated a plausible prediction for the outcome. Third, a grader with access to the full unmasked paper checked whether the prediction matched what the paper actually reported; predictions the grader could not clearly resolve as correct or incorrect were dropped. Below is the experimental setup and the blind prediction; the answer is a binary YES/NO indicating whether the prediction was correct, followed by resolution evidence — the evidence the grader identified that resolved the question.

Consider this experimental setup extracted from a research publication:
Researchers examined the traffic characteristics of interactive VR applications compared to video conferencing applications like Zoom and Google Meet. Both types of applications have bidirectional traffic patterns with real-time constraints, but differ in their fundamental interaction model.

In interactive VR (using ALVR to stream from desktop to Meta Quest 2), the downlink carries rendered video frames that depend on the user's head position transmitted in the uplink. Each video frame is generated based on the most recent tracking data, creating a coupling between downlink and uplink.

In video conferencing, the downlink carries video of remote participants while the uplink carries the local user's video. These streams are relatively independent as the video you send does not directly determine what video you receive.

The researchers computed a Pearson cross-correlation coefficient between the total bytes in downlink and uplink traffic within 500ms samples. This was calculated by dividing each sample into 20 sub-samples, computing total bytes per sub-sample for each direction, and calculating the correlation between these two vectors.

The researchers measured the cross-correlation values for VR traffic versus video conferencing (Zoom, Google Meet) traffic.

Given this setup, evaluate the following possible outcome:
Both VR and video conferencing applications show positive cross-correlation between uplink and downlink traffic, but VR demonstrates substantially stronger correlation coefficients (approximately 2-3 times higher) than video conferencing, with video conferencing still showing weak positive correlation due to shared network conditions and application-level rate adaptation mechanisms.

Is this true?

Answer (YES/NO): NO